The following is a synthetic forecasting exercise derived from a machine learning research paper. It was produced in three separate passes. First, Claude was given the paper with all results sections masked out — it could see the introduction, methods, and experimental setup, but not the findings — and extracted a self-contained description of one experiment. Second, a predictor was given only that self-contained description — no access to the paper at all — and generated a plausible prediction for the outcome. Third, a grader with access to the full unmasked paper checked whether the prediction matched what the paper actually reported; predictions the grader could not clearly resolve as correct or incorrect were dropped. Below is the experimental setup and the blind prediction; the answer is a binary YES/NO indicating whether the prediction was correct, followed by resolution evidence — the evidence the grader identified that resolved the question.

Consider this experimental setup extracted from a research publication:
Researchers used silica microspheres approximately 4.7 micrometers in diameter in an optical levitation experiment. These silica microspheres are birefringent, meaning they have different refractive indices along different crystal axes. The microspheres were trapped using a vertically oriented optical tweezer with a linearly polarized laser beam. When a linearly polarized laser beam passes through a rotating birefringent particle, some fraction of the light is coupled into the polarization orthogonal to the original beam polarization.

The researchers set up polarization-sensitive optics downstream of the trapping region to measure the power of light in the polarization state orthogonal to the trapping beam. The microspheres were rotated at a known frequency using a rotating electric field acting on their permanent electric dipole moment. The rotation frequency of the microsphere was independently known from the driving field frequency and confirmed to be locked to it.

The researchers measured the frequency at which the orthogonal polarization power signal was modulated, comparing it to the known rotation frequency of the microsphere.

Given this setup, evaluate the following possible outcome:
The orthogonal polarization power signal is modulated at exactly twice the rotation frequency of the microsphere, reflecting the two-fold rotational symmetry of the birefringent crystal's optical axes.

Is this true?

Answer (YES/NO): YES